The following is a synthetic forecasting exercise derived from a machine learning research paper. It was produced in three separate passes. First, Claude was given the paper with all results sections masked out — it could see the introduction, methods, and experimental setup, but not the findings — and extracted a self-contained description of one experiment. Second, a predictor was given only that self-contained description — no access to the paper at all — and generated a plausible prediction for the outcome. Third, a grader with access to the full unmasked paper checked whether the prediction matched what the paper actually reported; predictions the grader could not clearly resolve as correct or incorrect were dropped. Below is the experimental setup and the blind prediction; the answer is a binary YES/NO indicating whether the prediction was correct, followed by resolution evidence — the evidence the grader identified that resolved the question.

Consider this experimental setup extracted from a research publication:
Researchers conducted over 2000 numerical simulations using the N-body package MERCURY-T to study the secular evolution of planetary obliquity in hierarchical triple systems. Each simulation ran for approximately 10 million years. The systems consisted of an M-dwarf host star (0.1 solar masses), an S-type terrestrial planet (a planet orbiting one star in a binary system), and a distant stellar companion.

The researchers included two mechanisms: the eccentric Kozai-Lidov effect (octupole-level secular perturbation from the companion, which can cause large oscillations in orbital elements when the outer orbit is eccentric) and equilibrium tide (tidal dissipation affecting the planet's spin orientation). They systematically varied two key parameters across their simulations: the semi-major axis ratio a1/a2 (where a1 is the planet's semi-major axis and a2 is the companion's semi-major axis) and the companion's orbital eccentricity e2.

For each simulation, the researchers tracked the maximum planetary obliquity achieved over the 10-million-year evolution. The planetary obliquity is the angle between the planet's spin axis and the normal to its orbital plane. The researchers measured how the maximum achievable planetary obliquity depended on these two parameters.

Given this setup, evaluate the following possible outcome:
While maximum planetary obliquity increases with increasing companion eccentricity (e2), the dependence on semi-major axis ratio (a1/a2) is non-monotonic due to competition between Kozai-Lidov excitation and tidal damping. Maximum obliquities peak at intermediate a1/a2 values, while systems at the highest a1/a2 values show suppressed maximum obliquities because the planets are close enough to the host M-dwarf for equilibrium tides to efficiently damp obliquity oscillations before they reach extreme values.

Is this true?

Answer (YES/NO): NO